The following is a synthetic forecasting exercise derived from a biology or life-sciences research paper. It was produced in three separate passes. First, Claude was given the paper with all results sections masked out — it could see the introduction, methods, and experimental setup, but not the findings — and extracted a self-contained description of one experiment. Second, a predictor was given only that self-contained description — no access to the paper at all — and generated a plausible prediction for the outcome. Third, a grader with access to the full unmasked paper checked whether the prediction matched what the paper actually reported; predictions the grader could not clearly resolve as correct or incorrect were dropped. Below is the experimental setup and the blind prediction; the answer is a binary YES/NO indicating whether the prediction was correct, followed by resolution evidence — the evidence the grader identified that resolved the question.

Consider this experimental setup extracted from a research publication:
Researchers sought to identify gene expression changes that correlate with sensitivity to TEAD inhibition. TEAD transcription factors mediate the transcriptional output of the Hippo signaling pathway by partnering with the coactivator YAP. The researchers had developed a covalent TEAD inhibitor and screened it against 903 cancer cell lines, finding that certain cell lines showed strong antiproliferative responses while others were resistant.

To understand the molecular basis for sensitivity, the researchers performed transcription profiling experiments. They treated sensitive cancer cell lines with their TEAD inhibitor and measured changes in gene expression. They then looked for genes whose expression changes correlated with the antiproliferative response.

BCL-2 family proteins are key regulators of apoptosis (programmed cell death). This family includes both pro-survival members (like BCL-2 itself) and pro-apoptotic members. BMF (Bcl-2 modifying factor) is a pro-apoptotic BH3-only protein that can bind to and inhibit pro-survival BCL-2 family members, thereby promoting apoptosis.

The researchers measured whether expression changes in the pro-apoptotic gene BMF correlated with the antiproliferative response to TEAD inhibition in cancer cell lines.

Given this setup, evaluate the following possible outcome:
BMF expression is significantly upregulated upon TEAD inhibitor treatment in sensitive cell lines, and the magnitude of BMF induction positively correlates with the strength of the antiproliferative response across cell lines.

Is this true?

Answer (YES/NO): NO